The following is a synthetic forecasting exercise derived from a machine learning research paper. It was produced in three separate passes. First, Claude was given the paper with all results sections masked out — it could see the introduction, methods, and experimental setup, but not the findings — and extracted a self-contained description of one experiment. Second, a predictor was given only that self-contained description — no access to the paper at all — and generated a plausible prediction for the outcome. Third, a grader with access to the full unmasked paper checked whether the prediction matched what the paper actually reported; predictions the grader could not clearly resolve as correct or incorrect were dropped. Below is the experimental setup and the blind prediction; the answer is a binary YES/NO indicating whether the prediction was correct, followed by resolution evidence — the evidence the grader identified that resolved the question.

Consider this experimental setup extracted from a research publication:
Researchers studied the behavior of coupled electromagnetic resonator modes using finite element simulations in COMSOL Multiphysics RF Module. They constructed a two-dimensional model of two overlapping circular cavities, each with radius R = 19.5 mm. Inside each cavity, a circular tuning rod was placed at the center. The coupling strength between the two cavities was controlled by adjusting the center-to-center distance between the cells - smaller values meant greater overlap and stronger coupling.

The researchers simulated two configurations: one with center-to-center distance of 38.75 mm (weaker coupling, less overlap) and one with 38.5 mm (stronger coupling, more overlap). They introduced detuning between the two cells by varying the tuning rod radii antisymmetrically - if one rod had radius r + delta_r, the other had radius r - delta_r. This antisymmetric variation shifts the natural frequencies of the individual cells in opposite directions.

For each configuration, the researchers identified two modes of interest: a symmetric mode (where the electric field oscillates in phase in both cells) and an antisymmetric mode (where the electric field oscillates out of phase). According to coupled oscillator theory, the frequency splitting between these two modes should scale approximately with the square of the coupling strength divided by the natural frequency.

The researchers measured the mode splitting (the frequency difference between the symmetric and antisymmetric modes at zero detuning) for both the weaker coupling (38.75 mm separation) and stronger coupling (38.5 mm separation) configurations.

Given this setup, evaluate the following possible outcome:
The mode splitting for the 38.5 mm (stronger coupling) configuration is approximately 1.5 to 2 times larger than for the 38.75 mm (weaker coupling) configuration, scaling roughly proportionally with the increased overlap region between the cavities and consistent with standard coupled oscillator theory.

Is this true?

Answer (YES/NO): NO